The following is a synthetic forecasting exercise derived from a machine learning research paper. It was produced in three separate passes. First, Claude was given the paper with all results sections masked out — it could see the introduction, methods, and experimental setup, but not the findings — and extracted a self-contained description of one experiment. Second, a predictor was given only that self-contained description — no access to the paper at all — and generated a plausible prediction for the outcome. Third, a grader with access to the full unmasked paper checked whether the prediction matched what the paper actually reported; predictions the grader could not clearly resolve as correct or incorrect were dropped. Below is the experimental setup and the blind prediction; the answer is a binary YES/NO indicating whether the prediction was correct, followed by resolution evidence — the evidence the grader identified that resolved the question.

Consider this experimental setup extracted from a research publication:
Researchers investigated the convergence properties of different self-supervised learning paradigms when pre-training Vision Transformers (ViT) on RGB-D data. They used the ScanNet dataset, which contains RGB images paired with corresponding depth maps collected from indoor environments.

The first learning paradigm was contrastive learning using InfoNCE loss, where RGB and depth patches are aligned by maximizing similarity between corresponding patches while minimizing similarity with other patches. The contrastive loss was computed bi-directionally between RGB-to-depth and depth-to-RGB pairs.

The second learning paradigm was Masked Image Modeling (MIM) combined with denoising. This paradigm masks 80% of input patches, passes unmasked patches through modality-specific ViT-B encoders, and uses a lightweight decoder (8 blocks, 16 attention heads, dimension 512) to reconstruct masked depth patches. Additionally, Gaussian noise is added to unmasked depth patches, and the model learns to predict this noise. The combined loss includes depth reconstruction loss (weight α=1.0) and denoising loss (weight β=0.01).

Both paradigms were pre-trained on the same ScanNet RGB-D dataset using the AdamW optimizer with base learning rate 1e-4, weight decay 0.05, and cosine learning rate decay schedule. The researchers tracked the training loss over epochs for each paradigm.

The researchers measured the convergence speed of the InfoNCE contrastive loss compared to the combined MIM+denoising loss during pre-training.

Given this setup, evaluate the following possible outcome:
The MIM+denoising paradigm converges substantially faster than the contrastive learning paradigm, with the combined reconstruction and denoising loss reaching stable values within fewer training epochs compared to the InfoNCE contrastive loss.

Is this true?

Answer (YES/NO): NO